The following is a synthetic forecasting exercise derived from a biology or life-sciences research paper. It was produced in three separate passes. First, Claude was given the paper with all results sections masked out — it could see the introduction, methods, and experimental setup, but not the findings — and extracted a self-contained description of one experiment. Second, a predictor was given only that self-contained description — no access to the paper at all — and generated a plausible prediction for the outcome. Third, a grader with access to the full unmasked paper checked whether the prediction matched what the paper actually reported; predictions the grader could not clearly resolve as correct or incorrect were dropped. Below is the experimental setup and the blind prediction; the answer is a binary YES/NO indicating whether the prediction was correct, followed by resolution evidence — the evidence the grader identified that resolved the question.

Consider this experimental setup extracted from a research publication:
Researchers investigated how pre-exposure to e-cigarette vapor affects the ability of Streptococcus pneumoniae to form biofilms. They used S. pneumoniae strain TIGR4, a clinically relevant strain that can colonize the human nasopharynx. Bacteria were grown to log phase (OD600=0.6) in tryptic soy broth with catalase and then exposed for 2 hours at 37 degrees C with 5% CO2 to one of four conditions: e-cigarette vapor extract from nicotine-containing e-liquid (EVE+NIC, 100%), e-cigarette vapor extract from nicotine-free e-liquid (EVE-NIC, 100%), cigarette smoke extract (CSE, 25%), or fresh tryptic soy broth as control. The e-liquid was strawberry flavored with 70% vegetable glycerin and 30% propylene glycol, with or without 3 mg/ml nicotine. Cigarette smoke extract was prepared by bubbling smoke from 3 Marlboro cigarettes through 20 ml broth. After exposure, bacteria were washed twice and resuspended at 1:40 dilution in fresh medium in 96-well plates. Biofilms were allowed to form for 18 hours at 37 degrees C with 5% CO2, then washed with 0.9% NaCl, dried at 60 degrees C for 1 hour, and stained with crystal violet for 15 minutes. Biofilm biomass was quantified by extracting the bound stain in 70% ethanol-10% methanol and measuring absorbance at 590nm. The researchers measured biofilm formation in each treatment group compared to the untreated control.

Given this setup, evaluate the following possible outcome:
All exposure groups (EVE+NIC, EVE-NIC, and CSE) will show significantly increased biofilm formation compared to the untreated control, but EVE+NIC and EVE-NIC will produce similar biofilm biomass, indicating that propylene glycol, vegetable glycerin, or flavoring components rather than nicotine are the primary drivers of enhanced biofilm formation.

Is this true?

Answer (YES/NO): NO